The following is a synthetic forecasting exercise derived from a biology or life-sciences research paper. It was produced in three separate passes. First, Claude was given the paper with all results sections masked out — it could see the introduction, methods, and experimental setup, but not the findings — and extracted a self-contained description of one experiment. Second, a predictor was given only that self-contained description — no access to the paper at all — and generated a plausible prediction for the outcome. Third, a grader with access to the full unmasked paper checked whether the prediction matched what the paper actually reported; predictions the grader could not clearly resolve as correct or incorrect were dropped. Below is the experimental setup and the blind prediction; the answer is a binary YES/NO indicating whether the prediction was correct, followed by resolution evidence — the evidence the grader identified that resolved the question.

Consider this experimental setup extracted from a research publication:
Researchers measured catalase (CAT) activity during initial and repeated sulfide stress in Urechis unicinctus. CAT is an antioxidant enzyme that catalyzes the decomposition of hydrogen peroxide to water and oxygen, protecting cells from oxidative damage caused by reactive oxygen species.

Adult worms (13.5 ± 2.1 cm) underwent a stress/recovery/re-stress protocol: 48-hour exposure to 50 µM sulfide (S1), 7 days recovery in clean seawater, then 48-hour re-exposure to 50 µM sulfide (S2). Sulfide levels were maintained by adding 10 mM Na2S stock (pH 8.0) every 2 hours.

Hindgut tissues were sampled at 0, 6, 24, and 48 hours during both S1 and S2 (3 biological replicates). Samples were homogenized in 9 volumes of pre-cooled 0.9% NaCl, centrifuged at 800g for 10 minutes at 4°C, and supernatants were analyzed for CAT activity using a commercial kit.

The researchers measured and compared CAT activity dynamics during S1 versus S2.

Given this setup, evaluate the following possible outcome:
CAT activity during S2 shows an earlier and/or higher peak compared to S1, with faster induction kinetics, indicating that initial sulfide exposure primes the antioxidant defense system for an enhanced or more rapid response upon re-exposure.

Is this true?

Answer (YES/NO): YES